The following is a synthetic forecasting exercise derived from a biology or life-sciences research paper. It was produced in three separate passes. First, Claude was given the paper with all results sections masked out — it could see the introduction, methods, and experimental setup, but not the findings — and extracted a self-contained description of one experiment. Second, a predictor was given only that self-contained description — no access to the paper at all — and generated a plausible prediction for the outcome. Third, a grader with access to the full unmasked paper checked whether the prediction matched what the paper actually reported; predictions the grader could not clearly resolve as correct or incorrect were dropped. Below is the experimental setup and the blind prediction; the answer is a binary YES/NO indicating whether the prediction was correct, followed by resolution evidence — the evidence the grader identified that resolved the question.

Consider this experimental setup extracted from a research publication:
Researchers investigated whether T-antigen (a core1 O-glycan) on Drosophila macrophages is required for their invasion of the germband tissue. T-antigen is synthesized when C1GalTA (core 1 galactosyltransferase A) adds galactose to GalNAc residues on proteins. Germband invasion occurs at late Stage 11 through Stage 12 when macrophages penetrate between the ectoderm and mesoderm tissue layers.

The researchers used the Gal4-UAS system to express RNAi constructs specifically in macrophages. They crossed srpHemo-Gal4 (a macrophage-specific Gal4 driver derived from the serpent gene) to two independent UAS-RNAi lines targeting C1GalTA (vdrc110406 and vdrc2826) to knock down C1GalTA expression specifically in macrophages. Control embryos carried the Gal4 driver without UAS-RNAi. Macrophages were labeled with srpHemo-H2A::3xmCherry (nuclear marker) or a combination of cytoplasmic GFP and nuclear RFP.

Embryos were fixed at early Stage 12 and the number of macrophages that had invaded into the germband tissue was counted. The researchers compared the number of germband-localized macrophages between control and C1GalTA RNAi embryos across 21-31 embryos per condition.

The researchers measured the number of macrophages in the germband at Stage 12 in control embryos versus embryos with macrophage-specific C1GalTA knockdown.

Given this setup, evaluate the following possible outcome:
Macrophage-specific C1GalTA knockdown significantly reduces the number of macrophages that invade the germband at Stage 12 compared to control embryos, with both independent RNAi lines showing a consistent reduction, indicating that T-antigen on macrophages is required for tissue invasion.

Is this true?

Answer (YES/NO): YES